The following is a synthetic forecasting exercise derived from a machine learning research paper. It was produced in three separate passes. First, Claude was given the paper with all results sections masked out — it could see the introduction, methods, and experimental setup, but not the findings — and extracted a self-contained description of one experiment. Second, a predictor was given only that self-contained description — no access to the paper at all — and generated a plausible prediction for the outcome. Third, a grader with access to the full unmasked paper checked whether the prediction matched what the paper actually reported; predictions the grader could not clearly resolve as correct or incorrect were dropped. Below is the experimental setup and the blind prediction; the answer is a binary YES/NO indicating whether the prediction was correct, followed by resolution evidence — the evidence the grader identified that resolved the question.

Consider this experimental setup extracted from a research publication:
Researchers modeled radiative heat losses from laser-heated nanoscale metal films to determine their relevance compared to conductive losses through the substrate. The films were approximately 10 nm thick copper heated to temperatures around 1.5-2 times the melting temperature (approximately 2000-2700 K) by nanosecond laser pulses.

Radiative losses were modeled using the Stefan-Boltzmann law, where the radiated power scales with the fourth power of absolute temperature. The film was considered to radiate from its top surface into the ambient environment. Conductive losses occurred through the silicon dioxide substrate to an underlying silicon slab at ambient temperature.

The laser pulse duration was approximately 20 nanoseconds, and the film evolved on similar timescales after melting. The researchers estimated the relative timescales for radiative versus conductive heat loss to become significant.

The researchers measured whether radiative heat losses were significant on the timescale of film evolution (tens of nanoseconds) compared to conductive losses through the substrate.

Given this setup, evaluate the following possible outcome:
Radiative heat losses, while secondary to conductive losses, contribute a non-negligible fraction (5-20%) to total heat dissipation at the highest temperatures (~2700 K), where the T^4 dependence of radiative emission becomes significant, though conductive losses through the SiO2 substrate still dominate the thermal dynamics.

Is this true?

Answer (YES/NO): NO